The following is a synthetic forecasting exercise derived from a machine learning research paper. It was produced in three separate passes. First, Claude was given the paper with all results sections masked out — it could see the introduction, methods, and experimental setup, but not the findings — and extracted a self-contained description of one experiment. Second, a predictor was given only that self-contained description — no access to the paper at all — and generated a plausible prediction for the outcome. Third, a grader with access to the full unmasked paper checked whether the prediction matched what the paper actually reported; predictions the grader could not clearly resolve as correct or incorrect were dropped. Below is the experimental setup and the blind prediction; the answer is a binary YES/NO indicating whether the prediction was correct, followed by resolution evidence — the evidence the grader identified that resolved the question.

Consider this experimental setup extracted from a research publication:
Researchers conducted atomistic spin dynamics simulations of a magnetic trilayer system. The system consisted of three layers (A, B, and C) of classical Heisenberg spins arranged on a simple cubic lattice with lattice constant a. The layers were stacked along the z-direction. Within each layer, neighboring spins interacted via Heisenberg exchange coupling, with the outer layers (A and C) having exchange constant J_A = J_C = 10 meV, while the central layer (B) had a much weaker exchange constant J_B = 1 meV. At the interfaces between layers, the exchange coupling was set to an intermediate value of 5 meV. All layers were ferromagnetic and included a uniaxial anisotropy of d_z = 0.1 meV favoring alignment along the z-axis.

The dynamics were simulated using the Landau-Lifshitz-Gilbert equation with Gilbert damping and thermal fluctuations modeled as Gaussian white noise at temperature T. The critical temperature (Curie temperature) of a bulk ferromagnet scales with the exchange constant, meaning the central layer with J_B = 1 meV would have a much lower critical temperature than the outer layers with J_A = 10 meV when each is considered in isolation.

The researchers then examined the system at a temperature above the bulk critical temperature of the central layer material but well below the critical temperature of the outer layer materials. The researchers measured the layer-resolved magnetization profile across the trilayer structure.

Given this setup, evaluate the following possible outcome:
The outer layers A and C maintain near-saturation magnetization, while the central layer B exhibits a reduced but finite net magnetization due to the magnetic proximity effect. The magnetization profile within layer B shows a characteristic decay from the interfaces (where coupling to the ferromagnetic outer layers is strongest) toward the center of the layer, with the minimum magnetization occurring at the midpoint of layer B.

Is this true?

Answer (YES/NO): YES